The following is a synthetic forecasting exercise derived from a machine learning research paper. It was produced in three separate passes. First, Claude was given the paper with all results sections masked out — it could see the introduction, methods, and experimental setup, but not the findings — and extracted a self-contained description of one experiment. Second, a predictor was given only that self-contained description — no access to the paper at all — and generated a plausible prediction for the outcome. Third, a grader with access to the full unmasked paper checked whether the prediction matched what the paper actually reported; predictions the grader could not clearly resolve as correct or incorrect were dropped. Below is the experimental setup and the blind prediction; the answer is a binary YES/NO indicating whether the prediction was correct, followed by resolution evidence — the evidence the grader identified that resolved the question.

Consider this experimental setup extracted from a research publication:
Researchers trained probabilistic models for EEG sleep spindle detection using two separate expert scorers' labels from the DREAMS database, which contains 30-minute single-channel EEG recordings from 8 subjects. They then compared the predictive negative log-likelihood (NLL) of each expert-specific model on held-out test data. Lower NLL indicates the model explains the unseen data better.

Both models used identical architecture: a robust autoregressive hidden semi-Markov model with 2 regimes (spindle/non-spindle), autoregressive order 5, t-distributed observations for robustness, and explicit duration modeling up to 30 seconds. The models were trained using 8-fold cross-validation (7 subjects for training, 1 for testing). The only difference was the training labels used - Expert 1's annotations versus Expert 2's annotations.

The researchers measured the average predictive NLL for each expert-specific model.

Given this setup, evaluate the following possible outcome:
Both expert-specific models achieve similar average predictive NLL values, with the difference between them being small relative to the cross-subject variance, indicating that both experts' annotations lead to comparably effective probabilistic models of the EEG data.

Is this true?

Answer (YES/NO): NO